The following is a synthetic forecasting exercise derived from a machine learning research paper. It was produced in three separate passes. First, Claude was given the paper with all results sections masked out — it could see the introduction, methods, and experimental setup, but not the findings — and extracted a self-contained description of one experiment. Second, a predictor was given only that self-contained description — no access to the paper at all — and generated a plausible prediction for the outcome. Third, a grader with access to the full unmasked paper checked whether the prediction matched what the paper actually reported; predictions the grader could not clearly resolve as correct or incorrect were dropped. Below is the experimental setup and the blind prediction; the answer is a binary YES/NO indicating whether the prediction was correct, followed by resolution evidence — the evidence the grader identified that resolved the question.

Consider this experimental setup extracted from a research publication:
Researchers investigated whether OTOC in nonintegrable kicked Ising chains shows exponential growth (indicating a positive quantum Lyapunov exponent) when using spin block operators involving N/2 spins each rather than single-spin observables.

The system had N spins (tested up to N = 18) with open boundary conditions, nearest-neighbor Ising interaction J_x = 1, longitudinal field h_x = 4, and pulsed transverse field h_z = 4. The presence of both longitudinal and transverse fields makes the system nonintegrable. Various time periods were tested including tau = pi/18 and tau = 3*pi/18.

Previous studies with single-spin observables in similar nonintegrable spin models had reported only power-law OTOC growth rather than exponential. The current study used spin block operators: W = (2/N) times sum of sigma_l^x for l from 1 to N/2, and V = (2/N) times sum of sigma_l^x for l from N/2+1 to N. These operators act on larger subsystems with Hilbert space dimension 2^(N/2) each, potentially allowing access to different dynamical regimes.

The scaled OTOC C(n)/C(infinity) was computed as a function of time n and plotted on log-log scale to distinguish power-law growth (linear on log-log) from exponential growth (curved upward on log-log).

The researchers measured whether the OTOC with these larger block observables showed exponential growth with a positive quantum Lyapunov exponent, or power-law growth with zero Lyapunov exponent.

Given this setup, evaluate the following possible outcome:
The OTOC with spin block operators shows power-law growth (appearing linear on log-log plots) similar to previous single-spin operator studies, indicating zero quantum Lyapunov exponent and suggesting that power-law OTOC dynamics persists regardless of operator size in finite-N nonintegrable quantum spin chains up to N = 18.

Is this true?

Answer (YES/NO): YES